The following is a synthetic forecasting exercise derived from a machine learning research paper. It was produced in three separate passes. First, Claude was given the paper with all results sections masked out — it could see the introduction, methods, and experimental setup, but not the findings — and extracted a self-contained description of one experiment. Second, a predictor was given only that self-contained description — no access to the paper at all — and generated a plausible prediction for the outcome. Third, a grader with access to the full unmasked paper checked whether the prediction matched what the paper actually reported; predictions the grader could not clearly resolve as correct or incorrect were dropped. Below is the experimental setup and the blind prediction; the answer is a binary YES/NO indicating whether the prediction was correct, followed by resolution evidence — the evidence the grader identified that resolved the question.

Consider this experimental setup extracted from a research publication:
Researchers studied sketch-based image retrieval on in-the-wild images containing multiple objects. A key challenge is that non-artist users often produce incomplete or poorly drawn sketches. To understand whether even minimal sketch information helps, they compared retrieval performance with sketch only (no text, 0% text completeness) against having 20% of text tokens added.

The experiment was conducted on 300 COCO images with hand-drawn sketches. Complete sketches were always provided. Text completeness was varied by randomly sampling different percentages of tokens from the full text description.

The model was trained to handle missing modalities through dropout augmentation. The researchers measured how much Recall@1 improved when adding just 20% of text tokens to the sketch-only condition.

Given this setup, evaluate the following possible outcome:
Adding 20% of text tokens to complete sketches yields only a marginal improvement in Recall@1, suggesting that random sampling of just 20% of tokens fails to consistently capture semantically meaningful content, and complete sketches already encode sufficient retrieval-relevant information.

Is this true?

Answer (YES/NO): NO